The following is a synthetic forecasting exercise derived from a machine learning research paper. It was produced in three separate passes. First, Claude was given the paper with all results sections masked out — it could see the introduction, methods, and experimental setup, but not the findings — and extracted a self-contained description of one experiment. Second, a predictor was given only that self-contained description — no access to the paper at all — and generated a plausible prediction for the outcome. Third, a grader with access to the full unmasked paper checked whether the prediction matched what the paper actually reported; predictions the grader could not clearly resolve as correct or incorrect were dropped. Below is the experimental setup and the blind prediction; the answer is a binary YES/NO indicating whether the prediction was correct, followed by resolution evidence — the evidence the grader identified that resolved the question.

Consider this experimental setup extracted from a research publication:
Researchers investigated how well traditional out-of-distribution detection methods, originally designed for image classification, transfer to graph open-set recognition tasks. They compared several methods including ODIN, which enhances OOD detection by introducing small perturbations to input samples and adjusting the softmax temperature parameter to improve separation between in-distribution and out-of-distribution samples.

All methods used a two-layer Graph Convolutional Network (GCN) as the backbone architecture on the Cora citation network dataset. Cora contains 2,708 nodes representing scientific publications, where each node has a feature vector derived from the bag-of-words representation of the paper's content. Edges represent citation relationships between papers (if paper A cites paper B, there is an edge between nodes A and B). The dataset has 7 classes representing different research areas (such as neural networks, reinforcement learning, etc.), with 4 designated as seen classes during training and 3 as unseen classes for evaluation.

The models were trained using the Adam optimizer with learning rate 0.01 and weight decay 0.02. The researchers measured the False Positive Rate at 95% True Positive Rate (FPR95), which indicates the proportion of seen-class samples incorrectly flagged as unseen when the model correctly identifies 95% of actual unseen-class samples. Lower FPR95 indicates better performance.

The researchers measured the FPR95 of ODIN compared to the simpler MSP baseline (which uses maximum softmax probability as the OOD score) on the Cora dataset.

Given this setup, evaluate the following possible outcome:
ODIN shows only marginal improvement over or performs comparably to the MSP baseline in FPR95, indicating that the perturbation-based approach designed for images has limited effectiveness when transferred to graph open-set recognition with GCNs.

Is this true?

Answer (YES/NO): NO